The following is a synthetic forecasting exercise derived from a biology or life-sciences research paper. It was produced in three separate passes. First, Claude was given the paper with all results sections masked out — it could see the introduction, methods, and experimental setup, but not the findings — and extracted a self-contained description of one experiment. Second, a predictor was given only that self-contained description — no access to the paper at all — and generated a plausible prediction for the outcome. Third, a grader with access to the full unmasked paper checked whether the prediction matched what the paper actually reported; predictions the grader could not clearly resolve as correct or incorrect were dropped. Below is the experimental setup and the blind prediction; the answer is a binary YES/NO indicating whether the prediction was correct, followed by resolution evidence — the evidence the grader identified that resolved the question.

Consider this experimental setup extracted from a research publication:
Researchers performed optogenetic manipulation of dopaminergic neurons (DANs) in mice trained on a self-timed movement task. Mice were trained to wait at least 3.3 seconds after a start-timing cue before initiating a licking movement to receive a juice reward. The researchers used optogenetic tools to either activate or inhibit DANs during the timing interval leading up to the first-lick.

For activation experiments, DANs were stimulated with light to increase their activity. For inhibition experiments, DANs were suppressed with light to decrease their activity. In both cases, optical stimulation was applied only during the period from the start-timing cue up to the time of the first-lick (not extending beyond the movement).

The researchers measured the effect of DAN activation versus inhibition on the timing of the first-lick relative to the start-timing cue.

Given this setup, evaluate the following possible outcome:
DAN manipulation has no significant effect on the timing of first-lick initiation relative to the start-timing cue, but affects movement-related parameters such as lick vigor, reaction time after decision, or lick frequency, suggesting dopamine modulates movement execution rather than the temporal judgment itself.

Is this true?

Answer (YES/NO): NO